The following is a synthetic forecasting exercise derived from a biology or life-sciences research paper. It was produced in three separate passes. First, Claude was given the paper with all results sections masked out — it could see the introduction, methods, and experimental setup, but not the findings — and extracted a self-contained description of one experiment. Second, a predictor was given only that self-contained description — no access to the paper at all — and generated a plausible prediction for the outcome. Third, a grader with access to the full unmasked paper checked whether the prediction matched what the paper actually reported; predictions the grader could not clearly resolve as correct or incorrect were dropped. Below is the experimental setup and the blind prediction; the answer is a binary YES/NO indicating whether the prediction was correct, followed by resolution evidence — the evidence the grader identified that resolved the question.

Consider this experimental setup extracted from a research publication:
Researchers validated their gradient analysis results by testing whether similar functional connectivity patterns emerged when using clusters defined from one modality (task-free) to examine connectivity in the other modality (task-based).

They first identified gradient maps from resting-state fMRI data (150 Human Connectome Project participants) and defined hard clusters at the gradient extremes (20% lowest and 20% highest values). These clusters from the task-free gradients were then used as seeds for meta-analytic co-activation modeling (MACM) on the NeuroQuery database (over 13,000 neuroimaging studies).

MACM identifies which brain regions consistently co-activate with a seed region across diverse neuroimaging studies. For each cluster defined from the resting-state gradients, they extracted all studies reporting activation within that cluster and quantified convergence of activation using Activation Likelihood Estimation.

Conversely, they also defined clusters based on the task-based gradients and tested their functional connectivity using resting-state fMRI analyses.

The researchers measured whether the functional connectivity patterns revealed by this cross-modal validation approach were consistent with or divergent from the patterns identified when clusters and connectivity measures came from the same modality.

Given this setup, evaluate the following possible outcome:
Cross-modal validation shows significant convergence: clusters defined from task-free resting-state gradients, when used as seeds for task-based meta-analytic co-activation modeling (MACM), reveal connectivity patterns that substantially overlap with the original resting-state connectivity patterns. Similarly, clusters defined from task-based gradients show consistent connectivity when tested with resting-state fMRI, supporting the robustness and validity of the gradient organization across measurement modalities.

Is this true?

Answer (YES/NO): YES